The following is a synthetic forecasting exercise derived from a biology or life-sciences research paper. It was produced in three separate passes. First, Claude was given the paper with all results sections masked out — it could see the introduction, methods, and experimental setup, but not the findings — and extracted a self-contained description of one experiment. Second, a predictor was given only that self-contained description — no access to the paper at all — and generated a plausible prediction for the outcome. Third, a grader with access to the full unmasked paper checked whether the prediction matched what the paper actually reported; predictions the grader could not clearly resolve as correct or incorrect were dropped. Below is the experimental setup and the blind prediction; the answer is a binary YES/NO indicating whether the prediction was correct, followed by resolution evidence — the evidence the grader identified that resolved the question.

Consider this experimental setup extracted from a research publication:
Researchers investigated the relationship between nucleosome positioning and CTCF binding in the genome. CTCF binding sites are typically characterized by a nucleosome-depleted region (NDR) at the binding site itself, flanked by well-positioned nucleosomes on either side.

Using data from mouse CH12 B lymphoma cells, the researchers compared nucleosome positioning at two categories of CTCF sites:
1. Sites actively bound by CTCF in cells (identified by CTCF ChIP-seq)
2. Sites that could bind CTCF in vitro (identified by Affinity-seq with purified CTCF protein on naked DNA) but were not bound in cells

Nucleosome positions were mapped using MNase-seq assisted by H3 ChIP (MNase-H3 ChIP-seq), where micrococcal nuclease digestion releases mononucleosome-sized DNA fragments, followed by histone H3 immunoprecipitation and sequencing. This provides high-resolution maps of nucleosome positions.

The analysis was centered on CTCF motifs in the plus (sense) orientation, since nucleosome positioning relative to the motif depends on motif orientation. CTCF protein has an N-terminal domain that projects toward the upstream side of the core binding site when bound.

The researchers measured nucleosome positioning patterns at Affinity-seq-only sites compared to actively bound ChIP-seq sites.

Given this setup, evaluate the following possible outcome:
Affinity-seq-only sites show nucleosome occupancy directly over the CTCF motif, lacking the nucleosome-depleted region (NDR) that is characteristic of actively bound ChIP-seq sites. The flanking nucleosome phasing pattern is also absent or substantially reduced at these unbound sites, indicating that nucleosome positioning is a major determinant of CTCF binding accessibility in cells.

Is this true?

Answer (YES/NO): NO